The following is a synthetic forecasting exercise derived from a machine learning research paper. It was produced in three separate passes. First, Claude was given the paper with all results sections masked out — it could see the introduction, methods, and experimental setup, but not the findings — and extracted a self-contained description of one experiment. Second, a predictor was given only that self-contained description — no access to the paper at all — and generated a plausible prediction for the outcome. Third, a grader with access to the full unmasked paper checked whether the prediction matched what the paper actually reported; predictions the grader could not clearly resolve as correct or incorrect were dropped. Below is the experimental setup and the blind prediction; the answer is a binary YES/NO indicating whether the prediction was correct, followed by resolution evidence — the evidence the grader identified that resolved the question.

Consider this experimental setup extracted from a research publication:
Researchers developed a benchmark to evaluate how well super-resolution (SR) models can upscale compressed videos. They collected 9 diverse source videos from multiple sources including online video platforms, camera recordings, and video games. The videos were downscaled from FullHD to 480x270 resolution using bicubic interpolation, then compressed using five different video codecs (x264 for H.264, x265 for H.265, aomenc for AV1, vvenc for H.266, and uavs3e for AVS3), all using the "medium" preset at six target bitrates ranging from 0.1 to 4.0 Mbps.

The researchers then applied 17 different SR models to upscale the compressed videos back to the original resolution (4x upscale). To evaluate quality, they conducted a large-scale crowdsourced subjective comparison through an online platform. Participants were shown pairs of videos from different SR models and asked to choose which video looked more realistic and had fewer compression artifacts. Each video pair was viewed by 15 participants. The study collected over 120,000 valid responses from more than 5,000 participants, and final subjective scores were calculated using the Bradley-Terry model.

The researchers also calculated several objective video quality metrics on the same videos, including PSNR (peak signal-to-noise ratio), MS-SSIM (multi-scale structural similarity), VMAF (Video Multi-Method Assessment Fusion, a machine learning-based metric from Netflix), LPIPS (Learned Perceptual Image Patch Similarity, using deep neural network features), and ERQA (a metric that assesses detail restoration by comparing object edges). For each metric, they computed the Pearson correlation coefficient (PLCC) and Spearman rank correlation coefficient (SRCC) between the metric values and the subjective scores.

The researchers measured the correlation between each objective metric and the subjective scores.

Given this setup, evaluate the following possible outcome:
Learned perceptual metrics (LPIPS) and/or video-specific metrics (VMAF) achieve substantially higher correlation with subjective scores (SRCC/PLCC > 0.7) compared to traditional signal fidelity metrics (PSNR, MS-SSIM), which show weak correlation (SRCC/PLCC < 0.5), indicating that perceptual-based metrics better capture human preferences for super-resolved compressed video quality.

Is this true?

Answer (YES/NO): NO